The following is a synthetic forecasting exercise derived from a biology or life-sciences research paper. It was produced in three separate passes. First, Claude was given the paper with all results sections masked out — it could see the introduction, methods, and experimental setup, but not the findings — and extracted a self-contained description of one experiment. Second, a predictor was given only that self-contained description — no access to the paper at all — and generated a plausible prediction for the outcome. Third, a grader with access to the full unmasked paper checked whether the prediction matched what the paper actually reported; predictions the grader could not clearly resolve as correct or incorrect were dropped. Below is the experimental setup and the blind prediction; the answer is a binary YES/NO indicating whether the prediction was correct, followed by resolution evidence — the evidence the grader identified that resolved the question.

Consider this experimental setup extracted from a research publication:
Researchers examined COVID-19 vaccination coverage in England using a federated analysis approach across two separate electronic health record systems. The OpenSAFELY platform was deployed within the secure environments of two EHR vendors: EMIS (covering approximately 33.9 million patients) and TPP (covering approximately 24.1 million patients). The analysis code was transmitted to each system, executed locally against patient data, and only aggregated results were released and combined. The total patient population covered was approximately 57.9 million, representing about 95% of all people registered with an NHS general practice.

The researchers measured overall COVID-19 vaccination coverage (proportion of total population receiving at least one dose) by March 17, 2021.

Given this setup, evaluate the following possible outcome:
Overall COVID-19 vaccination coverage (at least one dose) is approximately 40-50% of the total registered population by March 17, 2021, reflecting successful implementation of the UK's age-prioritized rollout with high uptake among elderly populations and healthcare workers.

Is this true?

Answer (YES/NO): NO